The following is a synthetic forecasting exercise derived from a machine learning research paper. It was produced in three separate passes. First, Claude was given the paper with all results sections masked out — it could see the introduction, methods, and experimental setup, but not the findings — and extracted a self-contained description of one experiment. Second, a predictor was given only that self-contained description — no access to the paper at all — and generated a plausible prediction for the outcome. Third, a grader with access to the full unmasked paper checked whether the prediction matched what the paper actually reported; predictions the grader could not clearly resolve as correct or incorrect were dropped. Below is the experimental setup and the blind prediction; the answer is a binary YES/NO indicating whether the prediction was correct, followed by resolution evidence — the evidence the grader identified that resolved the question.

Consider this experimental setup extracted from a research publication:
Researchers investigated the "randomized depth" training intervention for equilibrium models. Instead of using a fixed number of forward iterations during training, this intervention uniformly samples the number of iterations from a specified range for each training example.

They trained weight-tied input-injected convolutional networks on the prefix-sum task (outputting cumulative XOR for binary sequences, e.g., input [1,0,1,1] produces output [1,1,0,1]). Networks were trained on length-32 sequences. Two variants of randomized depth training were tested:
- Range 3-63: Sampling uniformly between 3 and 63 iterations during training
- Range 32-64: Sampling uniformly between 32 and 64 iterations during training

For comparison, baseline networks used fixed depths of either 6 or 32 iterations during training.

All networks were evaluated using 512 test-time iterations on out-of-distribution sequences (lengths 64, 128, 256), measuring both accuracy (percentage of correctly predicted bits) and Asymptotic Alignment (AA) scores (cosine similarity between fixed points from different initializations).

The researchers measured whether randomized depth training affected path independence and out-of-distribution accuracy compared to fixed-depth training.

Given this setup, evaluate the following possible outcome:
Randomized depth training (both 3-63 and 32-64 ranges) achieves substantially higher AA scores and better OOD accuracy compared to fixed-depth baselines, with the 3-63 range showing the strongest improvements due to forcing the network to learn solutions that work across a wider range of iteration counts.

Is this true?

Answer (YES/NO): NO